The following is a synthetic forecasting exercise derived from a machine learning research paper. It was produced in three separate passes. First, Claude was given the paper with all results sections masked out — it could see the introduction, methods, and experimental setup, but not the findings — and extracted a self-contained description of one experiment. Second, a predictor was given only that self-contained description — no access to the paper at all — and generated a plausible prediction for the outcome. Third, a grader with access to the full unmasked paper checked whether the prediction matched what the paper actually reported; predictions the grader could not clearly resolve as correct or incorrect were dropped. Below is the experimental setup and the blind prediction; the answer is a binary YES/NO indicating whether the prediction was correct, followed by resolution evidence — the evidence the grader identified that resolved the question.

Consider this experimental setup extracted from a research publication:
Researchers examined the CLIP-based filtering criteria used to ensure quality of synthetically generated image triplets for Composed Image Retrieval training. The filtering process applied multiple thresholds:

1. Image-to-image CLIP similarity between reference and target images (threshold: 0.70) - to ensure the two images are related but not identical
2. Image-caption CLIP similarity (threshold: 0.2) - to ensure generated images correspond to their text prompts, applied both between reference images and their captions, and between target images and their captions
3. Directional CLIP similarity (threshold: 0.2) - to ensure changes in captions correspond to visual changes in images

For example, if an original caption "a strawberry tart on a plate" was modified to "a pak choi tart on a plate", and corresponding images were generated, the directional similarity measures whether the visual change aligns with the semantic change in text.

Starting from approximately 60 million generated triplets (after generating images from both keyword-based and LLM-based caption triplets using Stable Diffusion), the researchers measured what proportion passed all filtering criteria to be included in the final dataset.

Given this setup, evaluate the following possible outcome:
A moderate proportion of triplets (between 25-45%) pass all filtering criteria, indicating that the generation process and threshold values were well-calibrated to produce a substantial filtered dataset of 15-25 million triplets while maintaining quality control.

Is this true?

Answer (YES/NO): YES